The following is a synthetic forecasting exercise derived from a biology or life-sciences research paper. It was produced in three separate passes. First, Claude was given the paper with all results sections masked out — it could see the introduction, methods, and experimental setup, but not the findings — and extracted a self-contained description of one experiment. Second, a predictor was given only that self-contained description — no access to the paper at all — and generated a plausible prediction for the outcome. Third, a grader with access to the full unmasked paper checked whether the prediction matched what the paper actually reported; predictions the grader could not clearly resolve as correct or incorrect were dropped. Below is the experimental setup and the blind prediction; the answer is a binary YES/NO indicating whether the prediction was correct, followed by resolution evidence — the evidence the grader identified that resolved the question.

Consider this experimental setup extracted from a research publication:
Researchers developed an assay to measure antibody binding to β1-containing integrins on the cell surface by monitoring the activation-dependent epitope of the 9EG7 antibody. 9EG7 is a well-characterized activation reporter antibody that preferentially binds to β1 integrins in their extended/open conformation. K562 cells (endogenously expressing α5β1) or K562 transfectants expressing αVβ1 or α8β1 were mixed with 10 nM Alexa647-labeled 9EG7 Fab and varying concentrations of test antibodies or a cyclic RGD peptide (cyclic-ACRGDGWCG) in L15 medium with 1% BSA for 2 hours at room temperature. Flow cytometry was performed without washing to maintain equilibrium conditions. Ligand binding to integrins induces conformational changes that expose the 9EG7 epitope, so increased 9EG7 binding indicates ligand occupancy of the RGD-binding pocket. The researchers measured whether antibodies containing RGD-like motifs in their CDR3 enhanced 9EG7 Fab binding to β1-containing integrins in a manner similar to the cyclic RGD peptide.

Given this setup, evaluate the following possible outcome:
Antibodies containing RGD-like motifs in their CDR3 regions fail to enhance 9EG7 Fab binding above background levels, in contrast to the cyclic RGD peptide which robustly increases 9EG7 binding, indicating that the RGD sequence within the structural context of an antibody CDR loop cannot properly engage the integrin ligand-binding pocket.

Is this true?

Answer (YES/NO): NO